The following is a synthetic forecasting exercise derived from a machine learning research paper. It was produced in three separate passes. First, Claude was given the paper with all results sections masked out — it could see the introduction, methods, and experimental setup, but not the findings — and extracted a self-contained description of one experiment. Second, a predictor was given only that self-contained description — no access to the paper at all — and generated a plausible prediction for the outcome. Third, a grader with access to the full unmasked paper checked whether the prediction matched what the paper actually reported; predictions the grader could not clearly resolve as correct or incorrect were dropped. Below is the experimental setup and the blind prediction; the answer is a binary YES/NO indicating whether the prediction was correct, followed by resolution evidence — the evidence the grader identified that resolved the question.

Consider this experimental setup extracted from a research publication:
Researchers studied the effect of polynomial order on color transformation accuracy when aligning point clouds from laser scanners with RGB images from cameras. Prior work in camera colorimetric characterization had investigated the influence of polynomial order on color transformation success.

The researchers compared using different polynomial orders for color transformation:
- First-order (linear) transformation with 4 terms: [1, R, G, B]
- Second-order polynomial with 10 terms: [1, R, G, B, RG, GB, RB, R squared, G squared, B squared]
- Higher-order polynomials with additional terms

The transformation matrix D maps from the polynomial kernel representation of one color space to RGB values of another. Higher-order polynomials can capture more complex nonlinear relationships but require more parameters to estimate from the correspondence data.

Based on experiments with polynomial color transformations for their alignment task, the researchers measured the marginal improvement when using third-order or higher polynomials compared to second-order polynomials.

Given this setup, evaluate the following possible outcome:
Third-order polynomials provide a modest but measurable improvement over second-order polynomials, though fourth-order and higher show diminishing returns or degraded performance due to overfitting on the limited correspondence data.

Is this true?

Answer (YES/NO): NO